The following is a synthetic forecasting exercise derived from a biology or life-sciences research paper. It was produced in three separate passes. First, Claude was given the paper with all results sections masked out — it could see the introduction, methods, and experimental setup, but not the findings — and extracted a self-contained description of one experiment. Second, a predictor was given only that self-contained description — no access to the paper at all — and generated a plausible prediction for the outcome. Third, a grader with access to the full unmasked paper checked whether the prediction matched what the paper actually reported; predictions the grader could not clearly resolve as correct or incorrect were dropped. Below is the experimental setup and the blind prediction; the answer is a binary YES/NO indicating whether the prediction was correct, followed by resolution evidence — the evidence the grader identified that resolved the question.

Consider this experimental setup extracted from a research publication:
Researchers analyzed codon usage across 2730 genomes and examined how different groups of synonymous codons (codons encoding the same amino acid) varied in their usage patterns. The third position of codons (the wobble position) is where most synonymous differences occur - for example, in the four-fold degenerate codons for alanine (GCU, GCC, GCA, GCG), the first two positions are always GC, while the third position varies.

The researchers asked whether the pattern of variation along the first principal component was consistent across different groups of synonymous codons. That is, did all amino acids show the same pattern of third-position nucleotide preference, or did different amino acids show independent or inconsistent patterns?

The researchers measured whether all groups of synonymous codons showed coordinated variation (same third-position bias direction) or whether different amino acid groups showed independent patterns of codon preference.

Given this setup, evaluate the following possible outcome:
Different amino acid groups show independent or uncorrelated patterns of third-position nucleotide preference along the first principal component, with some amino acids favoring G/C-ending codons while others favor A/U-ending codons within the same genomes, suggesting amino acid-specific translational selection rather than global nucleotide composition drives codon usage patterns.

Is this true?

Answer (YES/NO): NO